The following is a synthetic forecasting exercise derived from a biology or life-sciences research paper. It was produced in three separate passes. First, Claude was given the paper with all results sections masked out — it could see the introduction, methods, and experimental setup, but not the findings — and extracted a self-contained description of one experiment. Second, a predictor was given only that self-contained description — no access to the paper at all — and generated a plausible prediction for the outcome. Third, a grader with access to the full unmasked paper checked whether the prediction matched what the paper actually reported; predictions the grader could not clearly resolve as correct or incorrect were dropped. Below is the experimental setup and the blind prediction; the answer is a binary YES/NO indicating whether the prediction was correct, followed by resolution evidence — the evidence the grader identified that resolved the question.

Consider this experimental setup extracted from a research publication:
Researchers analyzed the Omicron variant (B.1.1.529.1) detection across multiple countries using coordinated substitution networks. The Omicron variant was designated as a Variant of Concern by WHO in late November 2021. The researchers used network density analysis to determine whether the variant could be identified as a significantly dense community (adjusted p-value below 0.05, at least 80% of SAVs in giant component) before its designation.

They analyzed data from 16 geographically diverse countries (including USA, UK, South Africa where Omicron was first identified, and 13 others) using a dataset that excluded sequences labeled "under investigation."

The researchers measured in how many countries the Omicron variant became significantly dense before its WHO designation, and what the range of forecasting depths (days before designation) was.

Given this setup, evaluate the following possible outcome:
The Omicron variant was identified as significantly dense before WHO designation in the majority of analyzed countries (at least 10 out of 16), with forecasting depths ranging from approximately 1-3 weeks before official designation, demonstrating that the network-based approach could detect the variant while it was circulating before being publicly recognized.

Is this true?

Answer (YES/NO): NO